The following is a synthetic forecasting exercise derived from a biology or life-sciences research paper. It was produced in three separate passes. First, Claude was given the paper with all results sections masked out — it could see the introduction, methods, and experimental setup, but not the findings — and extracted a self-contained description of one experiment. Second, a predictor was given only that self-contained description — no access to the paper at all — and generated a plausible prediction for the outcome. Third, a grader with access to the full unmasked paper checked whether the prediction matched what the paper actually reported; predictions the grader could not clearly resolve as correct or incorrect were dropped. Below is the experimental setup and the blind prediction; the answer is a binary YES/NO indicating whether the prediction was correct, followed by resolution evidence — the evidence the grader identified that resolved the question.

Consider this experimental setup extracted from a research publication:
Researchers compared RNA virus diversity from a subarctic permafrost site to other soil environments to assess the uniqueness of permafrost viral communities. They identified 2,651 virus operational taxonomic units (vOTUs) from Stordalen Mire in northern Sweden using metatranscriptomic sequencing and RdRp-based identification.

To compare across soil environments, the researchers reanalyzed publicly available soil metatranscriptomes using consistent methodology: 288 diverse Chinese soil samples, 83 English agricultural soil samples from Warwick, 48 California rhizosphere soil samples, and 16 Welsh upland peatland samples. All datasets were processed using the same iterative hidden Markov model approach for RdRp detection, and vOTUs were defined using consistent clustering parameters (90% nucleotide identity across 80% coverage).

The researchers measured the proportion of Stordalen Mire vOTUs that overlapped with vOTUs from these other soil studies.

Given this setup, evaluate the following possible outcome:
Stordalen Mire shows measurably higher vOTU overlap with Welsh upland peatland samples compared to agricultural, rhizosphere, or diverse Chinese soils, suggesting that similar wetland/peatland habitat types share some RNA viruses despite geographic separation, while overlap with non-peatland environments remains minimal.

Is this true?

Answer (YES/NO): NO